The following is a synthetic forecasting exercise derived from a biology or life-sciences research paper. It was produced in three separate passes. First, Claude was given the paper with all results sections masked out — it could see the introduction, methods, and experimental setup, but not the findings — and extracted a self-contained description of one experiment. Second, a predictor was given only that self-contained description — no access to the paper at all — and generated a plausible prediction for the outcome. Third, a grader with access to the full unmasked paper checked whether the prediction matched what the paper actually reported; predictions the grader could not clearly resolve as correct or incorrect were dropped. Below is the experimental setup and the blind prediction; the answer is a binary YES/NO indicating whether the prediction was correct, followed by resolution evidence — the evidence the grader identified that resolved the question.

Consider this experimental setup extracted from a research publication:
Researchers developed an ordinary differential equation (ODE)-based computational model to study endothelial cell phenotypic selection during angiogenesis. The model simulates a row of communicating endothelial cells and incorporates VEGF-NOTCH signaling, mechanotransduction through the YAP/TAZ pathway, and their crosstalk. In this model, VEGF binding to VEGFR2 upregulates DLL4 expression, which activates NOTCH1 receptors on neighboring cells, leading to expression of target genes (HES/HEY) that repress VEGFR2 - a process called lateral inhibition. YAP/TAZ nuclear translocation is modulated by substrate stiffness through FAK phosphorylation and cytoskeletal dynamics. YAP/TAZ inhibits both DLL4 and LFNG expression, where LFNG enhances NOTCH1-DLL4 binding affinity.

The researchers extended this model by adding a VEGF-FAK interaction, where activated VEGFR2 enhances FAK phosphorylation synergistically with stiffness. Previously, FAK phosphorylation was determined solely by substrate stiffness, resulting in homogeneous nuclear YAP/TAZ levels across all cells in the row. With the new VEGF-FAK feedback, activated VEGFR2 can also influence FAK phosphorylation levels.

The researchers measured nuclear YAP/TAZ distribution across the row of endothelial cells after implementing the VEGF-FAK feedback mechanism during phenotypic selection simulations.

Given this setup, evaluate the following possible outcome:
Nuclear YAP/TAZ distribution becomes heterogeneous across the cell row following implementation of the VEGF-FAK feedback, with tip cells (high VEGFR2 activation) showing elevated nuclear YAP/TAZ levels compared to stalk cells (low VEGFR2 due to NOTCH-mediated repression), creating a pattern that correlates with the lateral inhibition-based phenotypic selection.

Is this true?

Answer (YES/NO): YES